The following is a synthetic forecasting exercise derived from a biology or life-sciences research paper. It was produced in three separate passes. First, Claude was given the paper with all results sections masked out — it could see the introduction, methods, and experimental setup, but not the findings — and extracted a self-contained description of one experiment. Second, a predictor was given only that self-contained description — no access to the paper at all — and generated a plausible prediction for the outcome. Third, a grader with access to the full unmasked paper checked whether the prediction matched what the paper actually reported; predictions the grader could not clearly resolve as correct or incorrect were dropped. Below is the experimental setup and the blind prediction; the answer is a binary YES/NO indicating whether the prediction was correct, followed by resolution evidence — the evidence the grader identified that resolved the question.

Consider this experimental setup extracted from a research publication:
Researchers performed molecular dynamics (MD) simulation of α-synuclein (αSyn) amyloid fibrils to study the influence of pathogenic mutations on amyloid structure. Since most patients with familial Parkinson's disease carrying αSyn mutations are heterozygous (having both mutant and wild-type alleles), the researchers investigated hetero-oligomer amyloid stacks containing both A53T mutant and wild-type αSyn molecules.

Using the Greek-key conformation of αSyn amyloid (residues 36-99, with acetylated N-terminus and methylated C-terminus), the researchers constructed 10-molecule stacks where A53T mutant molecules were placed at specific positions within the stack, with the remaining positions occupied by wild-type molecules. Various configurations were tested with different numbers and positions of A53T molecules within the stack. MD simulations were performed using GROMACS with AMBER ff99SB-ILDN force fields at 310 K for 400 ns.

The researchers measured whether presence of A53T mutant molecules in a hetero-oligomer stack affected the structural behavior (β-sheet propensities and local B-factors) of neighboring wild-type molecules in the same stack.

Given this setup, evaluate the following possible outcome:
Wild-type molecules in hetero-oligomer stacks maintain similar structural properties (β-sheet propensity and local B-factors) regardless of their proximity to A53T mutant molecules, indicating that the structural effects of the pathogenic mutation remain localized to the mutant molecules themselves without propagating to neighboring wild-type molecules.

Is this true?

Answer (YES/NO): NO